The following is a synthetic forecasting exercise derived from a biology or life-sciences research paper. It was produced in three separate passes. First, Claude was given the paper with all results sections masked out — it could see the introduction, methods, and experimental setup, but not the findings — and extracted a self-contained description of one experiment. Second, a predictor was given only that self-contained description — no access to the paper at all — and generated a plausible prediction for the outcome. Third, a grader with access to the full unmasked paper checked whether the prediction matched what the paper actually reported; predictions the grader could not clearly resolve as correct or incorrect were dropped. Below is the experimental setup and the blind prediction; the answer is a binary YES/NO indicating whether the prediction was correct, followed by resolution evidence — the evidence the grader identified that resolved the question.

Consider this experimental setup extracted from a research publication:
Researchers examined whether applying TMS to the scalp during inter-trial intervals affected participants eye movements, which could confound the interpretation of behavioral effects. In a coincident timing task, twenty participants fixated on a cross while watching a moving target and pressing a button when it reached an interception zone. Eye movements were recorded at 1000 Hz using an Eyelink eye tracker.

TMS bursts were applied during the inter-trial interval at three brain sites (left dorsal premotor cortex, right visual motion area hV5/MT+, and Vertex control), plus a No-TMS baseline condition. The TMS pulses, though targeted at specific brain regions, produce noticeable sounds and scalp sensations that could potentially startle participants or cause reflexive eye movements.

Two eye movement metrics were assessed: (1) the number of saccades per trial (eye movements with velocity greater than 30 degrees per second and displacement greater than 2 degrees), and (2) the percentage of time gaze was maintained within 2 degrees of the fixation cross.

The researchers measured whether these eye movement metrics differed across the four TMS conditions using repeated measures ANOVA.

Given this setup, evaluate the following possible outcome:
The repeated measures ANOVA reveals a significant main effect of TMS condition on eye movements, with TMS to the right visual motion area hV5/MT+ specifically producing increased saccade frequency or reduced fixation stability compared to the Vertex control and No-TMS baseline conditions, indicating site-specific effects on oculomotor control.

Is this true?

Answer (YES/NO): NO